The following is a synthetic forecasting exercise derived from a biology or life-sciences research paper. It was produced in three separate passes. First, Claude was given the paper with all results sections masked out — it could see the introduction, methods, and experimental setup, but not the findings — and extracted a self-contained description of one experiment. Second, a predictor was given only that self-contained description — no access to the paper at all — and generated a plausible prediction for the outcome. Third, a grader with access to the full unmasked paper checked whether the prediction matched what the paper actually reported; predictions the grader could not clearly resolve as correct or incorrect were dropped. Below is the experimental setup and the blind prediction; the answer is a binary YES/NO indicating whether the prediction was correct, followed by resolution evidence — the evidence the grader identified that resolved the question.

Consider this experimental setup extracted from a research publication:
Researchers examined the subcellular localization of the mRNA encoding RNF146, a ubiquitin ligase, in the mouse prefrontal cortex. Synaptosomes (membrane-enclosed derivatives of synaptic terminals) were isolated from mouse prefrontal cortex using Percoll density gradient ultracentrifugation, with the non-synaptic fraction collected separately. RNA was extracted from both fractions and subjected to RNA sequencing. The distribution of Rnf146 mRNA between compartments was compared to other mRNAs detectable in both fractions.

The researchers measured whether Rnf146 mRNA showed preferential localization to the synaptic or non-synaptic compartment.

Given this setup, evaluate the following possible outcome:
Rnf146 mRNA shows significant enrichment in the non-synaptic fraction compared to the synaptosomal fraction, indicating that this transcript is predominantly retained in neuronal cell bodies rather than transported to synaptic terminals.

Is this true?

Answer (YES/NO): NO